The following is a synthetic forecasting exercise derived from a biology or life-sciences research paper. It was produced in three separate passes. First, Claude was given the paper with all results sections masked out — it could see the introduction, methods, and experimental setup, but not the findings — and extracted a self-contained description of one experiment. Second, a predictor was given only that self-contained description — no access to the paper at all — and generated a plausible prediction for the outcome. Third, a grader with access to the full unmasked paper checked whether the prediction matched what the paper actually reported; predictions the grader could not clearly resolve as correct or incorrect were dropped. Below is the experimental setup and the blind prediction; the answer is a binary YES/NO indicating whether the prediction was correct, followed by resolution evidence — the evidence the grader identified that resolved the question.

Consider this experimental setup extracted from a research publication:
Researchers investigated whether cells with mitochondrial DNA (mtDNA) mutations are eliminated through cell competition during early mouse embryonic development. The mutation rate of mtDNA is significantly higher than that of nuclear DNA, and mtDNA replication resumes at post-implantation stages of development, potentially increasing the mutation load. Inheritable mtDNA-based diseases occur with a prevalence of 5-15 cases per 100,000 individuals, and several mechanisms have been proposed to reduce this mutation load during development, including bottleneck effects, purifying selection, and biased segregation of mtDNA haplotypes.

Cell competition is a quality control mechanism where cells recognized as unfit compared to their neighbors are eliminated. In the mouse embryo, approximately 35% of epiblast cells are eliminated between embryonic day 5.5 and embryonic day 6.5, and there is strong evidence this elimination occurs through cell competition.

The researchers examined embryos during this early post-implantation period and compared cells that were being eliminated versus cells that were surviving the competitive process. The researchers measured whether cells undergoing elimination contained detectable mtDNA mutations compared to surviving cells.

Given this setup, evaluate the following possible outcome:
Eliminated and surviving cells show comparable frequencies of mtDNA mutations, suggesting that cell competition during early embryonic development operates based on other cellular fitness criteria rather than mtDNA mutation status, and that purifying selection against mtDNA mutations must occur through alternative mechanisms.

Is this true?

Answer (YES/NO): NO